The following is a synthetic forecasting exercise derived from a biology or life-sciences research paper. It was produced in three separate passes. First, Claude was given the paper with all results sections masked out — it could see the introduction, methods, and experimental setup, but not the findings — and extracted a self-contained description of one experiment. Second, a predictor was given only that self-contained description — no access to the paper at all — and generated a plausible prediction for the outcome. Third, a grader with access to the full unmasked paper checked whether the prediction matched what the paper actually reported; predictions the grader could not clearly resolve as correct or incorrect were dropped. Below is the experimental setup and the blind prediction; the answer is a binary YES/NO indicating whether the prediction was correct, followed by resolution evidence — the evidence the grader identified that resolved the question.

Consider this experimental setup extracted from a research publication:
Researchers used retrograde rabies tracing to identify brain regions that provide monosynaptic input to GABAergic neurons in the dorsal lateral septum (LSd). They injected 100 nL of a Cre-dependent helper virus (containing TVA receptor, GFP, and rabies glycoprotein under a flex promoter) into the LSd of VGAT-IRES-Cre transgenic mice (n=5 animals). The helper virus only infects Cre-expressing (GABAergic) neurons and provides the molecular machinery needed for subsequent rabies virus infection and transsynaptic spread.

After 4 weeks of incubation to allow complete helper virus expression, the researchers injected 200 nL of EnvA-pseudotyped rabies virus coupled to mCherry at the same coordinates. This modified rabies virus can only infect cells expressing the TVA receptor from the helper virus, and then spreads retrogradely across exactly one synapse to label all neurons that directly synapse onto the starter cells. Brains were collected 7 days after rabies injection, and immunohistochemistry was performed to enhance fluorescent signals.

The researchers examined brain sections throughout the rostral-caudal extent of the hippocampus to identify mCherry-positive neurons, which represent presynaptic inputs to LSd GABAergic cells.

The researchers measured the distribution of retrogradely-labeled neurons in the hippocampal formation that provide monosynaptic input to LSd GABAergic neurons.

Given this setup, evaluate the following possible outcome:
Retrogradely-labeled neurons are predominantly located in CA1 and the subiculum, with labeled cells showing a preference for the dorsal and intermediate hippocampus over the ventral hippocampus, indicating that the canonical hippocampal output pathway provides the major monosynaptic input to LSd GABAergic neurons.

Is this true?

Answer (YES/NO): NO